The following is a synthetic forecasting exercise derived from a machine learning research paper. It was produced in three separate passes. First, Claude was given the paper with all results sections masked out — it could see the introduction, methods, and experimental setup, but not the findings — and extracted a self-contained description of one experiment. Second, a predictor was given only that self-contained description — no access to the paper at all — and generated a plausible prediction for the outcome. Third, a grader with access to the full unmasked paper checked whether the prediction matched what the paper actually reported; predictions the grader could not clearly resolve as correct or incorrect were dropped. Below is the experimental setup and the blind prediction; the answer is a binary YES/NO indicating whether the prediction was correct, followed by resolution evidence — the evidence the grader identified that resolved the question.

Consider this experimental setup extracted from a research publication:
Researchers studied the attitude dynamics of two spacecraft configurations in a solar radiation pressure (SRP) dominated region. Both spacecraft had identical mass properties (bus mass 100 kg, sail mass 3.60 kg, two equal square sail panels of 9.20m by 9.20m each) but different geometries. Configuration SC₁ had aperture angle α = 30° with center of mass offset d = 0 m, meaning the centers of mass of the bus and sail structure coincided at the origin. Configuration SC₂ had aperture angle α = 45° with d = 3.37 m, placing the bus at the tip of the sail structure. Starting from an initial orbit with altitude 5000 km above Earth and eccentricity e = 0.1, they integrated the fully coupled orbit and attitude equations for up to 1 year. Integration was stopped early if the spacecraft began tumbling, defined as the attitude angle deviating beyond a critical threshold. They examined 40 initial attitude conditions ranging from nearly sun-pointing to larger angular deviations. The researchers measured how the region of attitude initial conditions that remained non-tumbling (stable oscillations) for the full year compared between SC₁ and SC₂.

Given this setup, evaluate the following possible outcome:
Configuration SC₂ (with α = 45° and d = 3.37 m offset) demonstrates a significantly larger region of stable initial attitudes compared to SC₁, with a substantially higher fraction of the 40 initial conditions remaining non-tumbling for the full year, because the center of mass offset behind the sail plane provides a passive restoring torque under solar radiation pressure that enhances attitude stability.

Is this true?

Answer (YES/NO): NO